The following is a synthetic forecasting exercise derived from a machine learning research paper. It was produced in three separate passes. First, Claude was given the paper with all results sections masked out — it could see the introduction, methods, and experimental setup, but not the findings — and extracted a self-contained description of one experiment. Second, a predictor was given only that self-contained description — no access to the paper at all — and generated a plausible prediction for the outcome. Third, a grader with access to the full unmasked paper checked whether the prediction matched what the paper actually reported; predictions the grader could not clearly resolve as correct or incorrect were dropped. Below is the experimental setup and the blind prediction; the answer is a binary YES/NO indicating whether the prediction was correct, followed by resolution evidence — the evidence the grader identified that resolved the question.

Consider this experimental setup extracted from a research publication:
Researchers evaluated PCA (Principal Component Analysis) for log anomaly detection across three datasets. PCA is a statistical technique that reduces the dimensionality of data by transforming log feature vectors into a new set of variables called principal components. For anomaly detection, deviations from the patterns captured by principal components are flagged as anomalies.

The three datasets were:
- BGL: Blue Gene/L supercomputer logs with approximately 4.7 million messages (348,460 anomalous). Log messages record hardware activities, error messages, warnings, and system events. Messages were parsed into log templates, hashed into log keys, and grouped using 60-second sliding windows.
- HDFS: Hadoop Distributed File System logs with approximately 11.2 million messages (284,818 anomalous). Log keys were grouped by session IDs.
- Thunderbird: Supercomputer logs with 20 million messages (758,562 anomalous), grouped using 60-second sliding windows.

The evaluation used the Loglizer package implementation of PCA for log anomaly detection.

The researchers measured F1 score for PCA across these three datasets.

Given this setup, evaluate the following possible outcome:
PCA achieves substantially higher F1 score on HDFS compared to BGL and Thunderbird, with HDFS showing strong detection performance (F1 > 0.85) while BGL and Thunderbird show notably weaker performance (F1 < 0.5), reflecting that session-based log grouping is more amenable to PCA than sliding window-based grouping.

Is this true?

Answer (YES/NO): NO